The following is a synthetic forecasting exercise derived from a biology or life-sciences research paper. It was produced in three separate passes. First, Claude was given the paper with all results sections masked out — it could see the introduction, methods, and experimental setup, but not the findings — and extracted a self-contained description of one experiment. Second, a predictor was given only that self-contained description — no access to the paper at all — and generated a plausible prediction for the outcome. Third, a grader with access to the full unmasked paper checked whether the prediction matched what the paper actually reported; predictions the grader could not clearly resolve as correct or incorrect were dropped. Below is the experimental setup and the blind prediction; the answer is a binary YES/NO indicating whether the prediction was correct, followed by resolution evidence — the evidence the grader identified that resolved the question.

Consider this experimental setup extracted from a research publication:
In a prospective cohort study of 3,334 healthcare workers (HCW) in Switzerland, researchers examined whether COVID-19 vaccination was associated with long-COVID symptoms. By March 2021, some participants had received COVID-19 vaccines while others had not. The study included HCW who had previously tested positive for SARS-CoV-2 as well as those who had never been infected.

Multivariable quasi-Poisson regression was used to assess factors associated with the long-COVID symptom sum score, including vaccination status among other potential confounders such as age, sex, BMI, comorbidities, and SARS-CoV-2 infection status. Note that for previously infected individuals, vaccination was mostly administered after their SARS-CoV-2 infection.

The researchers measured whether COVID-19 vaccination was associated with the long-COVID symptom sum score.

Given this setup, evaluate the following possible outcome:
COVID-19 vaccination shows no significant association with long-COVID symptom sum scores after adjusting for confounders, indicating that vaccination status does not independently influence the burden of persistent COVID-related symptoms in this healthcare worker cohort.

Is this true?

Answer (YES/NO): YES